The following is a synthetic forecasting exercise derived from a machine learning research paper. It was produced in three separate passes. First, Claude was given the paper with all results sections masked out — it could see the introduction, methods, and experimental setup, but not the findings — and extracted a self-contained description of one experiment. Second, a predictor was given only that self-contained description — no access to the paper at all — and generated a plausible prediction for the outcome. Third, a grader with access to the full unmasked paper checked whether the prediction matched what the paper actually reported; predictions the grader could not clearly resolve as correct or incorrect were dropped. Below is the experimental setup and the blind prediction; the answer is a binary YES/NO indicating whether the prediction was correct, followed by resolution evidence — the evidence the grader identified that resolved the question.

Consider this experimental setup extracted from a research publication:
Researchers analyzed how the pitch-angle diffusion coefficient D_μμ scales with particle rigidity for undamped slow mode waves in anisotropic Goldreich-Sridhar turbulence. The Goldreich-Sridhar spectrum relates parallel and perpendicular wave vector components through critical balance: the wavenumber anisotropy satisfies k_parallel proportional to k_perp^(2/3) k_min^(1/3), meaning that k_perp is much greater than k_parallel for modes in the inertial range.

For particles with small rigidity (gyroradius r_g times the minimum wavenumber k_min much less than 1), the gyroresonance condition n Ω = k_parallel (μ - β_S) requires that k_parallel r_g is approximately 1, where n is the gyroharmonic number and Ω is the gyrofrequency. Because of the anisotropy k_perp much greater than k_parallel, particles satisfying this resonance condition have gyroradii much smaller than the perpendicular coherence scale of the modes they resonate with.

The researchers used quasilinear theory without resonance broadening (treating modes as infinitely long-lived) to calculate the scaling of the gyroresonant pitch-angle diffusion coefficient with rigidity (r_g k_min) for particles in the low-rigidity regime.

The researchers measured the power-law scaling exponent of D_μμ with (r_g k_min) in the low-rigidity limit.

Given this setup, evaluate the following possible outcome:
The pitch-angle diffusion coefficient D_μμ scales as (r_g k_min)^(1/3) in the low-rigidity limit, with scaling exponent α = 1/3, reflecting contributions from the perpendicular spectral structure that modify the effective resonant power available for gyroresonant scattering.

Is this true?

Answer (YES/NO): NO